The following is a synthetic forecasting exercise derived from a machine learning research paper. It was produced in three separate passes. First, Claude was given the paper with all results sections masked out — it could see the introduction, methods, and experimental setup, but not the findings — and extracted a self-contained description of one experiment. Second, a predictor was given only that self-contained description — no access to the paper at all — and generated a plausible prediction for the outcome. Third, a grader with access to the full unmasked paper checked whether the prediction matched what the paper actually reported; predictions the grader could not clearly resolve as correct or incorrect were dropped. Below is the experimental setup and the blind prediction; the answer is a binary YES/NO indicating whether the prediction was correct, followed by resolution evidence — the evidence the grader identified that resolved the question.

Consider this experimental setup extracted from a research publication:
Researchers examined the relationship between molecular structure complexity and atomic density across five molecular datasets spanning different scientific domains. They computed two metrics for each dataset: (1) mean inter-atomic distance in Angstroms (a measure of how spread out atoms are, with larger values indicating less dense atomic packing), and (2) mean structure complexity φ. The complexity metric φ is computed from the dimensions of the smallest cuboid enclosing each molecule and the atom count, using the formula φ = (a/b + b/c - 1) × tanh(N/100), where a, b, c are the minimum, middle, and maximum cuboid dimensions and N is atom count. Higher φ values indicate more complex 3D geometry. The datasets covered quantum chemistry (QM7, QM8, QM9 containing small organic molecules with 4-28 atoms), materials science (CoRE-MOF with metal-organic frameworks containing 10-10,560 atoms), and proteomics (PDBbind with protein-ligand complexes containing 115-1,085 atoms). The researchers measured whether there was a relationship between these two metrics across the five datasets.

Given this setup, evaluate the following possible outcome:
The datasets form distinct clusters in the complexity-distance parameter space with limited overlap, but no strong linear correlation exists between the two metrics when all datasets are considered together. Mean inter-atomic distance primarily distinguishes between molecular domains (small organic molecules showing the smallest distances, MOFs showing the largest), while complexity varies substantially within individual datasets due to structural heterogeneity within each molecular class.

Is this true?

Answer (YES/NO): NO